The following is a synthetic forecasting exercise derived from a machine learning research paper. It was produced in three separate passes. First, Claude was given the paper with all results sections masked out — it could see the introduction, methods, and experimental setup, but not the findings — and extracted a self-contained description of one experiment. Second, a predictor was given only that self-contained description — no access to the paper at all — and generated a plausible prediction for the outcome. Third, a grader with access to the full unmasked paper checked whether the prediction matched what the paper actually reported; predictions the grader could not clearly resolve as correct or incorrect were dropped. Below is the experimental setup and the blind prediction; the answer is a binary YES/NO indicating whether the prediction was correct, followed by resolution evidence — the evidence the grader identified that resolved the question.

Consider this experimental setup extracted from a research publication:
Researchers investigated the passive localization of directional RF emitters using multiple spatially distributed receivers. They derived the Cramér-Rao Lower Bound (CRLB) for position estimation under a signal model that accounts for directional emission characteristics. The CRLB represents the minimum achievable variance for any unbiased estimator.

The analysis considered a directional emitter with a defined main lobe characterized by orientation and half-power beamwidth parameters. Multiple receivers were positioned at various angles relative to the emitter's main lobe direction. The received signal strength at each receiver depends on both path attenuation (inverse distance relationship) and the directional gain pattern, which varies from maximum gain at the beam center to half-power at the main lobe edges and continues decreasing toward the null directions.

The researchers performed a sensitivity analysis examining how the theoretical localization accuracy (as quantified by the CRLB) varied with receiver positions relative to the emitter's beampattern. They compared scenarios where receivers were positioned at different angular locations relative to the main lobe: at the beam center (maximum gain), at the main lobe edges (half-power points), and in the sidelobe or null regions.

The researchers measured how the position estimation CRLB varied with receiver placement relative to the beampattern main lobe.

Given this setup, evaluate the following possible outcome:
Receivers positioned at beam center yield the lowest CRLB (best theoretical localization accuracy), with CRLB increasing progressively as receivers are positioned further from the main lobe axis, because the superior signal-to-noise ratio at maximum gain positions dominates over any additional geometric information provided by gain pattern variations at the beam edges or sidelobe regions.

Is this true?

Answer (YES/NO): NO